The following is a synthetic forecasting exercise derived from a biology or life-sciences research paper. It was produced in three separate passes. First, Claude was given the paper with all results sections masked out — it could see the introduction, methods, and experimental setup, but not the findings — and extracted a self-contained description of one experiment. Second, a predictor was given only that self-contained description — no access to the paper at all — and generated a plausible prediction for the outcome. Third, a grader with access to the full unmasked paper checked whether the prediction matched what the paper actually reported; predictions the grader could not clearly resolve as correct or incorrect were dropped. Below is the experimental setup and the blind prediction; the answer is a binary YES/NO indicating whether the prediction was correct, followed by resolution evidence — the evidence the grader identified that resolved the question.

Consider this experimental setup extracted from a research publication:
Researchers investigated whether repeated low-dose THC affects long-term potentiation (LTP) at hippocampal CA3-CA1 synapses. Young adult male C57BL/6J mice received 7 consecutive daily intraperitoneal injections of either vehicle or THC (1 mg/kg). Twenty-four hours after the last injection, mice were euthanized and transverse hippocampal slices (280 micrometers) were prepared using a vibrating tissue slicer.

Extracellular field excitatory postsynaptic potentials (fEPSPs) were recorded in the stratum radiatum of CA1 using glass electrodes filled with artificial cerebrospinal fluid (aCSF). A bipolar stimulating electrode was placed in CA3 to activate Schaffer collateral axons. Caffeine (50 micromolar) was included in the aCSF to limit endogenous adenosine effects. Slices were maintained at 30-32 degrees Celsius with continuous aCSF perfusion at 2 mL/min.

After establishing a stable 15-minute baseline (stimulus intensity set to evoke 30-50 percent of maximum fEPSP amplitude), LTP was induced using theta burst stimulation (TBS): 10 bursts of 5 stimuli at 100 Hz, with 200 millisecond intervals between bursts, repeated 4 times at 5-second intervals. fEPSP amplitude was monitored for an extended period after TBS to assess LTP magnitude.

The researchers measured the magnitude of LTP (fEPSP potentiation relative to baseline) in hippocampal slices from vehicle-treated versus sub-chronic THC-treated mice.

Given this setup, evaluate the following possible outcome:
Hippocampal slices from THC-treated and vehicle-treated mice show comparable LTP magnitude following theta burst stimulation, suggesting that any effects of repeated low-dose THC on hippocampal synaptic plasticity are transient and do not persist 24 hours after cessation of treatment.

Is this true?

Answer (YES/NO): NO